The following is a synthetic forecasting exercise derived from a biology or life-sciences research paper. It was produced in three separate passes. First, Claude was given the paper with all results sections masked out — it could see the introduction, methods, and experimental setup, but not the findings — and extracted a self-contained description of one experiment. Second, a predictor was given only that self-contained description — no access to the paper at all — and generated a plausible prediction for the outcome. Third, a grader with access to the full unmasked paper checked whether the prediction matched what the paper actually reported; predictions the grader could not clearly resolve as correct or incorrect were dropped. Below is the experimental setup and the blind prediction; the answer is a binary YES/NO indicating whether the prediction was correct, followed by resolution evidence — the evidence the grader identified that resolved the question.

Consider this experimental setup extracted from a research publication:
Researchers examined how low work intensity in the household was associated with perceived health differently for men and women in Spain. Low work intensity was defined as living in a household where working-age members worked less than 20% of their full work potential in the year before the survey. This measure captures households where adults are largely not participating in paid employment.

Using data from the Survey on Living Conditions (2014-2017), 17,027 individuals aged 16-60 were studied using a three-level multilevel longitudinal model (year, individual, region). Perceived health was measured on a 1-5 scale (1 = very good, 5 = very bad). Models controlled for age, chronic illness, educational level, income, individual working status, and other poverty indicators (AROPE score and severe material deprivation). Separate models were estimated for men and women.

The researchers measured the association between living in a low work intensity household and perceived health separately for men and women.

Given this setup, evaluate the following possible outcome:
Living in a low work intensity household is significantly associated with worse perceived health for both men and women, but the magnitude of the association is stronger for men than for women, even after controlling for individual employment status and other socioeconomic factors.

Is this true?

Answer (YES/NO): NO